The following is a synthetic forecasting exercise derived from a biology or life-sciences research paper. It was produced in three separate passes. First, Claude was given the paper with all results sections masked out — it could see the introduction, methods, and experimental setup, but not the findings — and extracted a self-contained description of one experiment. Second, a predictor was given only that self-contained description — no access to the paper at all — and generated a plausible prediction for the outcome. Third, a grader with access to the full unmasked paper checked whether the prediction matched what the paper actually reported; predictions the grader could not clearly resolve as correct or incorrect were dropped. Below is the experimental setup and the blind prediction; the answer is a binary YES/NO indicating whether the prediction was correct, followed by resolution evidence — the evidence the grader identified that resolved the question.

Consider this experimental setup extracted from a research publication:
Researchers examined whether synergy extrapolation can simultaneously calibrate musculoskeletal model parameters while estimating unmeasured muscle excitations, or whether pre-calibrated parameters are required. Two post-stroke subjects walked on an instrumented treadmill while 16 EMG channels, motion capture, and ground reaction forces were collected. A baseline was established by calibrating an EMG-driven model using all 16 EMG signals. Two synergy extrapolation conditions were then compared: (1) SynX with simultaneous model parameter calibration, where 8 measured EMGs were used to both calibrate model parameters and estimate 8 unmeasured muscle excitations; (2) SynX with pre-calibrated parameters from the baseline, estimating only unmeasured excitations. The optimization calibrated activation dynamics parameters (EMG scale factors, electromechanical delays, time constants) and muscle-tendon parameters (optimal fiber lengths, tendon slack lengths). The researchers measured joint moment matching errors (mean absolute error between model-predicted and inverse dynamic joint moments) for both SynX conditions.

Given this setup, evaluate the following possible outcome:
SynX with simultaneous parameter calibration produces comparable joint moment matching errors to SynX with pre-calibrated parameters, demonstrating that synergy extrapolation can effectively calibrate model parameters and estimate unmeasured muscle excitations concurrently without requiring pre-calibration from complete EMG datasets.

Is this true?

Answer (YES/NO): NO